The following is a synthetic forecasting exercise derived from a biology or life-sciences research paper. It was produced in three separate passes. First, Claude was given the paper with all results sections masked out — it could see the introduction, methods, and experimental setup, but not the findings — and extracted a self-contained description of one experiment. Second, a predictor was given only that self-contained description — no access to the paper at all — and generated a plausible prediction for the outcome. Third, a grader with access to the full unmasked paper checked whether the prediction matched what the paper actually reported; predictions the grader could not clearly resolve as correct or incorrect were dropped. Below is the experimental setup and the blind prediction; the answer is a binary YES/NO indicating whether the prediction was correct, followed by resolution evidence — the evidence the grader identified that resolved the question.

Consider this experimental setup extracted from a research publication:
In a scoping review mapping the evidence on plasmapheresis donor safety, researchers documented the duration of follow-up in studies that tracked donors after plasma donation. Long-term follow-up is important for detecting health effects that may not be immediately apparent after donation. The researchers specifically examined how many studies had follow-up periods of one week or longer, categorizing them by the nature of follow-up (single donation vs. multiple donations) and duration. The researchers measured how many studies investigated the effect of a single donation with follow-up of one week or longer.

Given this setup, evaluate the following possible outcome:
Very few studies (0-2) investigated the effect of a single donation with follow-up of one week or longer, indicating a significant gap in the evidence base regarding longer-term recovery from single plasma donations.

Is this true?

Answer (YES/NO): NO